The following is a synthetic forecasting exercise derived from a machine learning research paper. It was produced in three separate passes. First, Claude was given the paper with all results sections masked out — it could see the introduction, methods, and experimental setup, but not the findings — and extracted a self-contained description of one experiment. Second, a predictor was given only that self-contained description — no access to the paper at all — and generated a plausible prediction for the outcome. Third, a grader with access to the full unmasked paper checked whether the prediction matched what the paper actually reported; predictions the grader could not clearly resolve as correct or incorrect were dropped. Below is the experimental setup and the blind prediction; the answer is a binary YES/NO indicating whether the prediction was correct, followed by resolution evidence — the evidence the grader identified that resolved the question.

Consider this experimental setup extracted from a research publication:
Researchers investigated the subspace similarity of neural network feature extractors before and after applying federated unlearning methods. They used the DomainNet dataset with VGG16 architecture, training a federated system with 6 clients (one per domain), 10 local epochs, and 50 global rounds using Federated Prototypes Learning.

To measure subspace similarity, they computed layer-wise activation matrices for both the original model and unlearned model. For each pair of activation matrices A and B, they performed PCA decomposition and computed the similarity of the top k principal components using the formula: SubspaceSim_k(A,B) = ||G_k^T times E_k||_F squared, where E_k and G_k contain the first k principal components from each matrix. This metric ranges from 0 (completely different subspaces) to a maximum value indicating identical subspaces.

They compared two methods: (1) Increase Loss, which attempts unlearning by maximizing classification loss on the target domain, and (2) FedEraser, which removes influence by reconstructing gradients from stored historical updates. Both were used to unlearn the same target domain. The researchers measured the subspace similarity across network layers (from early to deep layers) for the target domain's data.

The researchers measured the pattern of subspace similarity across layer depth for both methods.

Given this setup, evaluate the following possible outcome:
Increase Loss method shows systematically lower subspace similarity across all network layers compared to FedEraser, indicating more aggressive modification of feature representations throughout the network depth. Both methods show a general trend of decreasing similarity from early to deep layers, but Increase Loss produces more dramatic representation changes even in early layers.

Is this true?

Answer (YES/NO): NO